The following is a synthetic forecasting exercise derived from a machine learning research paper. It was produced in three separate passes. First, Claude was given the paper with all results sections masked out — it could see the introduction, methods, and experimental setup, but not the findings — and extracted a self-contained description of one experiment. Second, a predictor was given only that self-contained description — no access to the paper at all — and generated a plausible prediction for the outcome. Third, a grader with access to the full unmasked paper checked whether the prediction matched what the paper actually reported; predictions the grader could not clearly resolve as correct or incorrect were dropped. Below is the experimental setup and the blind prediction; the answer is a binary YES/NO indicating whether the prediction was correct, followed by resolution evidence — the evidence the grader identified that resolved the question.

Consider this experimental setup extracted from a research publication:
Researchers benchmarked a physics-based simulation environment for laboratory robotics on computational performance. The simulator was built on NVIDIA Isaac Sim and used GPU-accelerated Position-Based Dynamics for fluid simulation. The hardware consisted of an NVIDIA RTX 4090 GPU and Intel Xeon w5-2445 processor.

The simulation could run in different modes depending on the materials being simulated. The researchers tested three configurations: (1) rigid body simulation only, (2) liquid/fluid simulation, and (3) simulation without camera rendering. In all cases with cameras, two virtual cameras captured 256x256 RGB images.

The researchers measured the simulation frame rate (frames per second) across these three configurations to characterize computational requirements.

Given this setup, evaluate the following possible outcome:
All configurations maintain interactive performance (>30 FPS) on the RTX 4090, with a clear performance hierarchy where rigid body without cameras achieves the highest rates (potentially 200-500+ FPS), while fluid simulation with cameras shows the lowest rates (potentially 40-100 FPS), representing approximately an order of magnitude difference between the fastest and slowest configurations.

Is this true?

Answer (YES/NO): NO